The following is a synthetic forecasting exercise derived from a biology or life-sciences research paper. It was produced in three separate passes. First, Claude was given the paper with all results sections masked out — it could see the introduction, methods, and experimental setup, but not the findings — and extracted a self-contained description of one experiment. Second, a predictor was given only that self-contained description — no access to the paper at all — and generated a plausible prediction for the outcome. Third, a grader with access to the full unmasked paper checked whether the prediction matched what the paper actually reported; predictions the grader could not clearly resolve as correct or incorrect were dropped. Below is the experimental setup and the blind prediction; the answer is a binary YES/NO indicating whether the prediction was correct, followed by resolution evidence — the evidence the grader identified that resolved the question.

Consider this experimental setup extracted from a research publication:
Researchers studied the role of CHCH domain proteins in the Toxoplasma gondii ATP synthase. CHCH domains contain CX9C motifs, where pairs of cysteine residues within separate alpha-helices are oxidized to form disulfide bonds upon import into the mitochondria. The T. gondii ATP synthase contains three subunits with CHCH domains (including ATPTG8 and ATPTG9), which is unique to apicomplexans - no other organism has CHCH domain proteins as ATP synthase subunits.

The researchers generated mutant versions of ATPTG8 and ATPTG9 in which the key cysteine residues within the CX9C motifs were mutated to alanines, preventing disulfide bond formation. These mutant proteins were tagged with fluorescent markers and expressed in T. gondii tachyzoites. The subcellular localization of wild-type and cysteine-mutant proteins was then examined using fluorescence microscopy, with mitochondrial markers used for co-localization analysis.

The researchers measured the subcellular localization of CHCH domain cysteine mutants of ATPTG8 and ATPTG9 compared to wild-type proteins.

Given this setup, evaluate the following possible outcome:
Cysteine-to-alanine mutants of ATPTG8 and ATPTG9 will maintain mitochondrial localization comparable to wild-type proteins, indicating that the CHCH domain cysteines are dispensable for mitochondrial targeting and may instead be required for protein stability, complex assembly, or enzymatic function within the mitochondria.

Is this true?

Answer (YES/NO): NO